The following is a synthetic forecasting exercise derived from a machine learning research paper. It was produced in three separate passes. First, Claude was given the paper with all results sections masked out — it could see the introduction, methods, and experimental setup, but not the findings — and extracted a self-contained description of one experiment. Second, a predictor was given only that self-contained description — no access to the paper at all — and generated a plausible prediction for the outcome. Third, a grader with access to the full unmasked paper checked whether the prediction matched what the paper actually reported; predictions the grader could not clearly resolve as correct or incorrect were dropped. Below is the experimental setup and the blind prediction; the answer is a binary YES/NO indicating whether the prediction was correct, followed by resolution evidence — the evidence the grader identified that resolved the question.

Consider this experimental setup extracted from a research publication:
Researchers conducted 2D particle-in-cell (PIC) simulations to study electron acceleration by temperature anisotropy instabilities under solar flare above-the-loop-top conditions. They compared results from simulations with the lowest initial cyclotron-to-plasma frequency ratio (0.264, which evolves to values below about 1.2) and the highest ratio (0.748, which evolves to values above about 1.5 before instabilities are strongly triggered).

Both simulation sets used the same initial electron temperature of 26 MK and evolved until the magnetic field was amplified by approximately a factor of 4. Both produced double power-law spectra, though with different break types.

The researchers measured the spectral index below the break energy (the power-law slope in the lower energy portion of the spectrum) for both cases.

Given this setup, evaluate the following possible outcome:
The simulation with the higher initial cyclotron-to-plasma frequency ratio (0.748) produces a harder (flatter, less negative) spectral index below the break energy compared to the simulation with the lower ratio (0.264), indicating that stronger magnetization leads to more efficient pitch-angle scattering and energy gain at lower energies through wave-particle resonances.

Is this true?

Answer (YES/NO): NO